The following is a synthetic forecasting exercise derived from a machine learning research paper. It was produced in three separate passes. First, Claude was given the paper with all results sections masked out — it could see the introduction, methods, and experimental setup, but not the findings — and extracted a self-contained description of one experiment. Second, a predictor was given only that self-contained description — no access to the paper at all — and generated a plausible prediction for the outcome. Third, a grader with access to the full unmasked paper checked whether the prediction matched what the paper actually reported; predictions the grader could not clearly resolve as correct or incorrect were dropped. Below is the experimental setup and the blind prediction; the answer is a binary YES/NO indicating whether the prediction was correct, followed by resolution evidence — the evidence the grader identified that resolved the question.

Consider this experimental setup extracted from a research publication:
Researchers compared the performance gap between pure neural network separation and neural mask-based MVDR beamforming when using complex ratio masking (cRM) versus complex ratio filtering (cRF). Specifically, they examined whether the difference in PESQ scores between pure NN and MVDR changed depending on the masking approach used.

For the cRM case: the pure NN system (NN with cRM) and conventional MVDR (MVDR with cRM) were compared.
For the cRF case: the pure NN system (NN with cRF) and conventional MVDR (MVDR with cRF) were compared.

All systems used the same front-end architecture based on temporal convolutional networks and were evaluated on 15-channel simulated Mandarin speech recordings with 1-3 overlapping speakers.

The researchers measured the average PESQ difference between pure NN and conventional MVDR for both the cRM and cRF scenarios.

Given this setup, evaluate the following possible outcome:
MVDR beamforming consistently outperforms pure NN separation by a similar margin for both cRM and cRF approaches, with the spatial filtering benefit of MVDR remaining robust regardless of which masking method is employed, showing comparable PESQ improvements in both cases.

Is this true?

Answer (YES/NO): NO